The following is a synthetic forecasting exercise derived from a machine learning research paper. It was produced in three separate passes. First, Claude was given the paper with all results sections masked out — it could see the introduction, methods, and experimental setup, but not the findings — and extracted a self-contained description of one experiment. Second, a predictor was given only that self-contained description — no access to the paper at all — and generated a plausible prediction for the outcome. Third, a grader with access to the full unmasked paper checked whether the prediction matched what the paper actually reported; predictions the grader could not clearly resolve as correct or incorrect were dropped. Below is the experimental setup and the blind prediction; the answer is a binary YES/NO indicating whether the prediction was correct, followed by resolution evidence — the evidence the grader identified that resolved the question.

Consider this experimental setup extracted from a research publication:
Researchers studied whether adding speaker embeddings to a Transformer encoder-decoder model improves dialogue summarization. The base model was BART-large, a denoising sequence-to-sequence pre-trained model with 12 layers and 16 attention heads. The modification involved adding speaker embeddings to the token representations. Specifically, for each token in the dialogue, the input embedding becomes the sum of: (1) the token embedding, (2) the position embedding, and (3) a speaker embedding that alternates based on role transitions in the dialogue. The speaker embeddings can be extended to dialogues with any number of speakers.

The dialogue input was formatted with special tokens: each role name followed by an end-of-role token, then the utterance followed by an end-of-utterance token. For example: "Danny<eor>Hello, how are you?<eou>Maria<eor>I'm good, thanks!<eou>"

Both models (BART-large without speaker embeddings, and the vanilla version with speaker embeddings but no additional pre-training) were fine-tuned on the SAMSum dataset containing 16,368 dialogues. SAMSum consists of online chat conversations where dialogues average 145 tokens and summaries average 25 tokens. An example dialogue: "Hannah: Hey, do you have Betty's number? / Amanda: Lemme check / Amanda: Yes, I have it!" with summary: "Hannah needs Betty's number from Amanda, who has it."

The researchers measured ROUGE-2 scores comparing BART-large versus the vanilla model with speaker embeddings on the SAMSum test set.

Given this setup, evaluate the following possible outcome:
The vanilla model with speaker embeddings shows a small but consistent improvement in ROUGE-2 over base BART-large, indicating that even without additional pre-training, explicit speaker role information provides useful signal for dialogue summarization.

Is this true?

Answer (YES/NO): YES